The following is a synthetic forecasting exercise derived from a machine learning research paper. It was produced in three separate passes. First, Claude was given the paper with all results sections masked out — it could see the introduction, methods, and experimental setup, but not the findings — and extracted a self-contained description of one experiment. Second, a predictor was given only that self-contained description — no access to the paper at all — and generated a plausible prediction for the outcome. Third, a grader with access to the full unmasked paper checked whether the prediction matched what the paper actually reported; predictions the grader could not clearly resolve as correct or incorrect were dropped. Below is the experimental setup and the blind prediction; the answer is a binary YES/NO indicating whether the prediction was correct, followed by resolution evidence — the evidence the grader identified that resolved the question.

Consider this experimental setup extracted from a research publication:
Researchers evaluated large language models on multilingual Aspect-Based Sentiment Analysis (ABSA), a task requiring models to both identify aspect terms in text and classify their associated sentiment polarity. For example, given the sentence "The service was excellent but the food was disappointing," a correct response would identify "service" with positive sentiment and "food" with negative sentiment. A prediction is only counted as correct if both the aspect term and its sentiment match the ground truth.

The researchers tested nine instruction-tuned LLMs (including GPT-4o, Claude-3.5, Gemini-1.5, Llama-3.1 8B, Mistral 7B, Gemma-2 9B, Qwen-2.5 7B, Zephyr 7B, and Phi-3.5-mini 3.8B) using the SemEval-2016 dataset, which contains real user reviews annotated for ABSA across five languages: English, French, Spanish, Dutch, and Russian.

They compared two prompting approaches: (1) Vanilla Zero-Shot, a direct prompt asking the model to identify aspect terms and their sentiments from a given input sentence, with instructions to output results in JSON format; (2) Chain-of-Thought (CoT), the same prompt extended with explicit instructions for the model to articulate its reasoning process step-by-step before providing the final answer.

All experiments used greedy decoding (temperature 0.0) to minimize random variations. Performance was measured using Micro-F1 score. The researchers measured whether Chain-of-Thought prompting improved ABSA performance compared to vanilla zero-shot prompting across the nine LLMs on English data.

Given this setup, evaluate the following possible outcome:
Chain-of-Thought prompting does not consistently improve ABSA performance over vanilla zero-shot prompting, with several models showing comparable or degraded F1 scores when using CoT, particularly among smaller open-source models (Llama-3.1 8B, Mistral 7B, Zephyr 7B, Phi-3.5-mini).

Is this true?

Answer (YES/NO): NO